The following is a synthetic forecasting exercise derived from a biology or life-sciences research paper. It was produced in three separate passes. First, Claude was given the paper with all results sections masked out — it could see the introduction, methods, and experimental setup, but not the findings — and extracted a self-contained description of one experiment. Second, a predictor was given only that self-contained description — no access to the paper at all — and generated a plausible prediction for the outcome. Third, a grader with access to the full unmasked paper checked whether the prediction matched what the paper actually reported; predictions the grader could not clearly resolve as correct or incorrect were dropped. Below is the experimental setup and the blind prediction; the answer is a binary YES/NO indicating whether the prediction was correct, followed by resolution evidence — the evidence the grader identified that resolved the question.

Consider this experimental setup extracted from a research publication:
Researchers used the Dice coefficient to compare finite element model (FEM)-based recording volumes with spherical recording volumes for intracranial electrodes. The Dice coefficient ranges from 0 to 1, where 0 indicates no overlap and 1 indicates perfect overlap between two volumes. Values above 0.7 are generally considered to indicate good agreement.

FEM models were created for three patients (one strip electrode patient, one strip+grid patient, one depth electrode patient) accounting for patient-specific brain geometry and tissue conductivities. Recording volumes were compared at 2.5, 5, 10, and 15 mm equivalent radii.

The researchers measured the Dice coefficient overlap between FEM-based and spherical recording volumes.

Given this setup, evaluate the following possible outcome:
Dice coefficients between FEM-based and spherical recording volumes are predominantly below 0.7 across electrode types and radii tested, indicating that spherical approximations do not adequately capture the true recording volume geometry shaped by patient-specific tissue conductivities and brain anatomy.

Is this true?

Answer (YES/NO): NO